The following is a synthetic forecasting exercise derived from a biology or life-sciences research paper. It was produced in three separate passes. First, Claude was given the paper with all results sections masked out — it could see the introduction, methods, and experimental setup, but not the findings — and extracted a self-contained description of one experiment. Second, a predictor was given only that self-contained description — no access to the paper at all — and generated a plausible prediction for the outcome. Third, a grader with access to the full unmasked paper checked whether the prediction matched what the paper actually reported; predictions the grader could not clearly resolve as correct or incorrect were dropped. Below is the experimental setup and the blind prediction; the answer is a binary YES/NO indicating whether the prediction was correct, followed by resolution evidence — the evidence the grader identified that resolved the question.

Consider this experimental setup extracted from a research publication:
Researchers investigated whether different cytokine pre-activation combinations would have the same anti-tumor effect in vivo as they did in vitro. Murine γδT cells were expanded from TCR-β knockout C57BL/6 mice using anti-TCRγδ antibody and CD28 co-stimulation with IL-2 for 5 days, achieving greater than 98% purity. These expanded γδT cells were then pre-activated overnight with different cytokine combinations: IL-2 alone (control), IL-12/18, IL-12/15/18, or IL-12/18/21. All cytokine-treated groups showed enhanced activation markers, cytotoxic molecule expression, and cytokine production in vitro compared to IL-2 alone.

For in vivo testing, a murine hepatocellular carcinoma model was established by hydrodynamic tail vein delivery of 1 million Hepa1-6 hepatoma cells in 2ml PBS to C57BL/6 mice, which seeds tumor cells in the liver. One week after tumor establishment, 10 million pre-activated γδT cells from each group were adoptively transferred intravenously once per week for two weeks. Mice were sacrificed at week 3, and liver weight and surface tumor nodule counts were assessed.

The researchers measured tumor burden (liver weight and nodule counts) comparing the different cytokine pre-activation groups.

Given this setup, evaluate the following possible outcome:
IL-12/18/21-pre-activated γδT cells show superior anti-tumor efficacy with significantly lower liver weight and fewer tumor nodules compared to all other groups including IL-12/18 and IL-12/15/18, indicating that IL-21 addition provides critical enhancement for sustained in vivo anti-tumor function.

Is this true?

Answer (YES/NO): YES